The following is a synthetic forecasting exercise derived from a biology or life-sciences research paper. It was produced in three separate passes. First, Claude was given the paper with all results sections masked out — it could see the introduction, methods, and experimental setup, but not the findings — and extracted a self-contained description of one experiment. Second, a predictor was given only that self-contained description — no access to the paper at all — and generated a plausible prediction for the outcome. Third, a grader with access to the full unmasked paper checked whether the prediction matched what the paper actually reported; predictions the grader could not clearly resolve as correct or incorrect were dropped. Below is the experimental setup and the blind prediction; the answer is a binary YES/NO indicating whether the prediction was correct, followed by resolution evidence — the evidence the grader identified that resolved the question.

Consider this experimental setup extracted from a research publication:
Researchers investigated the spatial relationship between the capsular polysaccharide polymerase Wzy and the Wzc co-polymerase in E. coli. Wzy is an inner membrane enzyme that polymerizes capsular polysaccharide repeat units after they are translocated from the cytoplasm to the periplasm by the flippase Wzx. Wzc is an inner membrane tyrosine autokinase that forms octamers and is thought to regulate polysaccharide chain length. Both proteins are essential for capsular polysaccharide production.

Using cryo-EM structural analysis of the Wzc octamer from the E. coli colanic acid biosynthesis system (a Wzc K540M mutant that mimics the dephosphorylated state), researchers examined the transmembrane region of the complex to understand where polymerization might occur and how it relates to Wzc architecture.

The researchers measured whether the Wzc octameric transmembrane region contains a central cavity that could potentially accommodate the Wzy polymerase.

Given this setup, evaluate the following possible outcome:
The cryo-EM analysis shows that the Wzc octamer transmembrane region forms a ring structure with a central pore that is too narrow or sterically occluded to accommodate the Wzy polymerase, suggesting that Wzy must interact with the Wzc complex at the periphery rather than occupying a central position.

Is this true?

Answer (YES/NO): NO